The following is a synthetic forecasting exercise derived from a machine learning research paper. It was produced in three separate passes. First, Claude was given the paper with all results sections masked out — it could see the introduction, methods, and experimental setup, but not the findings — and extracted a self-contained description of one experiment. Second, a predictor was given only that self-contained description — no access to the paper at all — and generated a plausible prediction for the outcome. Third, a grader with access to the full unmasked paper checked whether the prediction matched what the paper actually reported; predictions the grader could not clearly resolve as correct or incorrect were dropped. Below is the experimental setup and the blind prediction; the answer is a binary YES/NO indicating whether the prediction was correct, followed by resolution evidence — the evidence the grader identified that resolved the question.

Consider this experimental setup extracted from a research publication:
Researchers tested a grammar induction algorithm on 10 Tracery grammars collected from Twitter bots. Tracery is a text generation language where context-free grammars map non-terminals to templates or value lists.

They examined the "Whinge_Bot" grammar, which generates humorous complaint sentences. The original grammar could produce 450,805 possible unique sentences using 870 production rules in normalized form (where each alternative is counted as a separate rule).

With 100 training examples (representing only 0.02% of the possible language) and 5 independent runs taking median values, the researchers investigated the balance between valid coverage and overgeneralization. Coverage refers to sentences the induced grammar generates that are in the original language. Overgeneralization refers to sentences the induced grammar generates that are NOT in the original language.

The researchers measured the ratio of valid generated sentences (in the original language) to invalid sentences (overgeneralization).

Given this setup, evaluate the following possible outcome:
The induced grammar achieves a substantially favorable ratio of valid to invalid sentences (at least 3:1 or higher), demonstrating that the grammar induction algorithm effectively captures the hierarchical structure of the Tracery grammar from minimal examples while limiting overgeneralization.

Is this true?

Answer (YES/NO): YES